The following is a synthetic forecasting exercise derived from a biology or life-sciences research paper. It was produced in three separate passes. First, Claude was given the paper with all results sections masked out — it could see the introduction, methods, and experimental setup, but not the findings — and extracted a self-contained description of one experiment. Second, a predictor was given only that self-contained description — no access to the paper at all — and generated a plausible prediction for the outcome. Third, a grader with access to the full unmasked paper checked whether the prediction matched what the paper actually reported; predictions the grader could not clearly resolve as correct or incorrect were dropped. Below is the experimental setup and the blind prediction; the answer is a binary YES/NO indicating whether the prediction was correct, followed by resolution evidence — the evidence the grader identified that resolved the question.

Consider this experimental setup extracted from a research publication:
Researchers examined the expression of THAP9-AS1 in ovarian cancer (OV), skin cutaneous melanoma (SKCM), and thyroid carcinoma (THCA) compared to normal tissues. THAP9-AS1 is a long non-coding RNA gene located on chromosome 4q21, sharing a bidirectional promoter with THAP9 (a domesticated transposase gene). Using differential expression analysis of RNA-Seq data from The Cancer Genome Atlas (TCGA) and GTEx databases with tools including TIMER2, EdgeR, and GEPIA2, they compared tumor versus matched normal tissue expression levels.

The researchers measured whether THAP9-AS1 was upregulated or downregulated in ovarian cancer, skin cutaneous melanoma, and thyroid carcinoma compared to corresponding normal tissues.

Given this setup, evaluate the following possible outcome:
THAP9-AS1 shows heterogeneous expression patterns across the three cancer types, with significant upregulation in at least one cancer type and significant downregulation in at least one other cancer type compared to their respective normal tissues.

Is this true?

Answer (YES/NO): NO